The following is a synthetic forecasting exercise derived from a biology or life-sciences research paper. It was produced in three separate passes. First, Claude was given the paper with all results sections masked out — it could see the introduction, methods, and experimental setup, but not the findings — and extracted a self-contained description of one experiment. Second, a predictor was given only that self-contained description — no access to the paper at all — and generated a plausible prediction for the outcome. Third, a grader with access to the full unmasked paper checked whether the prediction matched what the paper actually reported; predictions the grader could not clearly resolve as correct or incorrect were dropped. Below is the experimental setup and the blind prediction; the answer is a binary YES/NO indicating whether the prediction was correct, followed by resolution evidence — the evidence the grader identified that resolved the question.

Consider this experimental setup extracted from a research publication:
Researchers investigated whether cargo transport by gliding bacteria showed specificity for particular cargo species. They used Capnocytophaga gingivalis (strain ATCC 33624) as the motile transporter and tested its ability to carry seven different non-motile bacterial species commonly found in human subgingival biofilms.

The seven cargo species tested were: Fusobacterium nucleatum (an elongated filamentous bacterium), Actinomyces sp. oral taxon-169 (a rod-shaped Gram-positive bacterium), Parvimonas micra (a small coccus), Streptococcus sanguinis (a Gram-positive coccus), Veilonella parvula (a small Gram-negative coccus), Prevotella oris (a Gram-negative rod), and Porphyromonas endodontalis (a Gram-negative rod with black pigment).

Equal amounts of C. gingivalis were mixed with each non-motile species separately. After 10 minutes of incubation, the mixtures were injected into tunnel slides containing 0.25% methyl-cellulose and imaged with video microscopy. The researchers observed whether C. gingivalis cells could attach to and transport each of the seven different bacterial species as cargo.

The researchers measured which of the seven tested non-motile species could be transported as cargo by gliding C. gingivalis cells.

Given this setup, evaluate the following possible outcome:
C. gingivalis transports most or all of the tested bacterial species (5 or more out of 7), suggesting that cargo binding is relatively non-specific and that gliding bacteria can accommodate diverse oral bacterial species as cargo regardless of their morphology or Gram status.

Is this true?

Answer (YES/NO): YES